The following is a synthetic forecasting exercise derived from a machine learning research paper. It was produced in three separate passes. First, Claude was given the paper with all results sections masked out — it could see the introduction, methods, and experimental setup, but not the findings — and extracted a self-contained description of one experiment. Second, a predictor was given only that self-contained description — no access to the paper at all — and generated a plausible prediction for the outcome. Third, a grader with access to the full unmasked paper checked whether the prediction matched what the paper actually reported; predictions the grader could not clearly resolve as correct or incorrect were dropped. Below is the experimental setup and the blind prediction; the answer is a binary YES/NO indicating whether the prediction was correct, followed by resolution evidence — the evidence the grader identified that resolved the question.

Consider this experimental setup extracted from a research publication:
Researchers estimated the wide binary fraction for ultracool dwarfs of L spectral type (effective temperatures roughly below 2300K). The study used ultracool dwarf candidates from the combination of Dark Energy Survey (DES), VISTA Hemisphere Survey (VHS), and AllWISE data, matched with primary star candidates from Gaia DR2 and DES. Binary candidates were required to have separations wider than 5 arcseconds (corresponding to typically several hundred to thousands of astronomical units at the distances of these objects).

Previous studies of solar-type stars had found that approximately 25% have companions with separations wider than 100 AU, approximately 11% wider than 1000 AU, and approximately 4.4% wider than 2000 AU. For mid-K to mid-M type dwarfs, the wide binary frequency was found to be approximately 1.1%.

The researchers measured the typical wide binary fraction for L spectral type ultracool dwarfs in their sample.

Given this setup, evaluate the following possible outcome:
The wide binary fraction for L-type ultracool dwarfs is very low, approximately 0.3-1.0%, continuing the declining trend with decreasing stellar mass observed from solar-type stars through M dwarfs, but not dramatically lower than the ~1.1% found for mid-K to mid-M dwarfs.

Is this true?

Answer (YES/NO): NO